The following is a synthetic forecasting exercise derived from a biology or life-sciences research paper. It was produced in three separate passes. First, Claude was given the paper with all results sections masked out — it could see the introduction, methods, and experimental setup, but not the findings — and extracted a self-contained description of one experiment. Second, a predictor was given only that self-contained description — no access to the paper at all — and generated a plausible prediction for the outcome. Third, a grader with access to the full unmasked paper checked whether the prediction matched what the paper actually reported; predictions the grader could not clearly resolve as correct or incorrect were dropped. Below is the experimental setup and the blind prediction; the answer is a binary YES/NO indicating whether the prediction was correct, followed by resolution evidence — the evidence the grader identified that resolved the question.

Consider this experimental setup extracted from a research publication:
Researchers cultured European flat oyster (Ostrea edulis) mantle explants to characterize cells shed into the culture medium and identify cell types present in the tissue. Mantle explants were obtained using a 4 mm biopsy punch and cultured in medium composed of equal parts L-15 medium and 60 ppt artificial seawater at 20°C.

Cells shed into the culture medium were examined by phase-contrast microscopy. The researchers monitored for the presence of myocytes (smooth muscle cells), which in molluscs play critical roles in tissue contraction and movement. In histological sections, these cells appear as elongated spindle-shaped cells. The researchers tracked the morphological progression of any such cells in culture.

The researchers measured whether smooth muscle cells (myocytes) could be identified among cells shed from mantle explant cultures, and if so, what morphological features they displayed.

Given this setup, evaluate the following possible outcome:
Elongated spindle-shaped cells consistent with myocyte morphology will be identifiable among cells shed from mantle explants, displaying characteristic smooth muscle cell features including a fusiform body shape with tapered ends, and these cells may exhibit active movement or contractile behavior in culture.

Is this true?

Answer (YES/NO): NO